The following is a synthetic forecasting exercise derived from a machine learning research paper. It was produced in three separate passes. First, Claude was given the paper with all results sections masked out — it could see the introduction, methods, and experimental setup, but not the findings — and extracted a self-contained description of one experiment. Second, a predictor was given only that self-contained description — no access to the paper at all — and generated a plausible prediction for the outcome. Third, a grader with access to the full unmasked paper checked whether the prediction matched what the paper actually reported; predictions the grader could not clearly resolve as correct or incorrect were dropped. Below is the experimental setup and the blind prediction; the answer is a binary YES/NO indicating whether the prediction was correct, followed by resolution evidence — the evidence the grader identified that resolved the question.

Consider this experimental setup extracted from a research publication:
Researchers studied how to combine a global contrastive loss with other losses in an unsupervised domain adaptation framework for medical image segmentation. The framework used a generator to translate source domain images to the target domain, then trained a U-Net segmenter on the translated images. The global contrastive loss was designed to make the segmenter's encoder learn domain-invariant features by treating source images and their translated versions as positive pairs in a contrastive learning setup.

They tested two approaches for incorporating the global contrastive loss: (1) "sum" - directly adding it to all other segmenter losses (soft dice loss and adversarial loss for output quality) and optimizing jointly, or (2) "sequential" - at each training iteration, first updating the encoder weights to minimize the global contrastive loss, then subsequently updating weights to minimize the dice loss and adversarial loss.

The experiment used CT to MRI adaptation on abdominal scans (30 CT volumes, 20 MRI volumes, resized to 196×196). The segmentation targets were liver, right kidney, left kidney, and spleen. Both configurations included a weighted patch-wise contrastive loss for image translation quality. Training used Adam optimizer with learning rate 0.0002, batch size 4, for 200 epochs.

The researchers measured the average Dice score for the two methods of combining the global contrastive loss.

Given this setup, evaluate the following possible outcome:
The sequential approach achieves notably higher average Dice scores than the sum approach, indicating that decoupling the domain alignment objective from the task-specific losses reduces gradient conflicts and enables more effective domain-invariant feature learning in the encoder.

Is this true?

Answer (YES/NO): NO